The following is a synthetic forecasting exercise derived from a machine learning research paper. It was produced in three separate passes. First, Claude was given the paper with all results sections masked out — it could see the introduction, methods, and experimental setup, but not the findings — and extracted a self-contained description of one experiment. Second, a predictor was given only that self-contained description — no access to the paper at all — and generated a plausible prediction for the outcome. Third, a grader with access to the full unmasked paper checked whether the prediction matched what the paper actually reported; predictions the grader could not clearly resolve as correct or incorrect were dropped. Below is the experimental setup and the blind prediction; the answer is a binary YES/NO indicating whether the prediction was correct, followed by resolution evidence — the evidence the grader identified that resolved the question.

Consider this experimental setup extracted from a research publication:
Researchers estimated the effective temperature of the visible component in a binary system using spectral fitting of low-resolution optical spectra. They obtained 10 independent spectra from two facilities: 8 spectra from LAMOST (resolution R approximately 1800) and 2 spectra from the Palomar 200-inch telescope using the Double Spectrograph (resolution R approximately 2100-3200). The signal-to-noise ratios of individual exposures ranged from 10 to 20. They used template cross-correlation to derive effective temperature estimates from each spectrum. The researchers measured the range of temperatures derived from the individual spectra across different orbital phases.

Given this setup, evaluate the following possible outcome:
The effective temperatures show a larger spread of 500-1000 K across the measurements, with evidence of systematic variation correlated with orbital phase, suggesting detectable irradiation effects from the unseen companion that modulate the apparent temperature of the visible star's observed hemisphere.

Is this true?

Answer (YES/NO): NO